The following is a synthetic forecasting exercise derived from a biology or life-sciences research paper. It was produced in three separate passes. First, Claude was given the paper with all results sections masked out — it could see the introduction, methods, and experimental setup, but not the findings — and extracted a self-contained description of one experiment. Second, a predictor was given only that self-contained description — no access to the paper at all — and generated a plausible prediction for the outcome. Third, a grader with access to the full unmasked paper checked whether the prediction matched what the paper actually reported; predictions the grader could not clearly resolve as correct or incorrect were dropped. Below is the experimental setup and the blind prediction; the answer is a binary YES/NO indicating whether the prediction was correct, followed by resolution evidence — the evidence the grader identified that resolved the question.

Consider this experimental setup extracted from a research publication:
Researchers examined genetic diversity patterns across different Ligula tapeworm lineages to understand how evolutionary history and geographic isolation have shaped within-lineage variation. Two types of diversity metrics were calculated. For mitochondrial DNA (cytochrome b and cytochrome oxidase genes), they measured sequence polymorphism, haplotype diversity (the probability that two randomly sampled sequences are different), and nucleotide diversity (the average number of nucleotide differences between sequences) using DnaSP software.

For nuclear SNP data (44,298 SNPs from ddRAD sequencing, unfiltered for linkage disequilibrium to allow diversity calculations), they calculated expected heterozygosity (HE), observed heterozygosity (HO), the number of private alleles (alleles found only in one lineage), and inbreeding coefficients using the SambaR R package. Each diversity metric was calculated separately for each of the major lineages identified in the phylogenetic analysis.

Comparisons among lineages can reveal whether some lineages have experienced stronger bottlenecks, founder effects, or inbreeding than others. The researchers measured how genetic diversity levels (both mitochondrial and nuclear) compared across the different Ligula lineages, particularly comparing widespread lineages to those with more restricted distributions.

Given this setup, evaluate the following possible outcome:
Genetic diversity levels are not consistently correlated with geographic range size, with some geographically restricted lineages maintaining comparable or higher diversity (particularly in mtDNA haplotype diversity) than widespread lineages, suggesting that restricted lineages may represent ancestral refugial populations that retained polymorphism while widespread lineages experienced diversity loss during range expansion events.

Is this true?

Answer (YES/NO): NO